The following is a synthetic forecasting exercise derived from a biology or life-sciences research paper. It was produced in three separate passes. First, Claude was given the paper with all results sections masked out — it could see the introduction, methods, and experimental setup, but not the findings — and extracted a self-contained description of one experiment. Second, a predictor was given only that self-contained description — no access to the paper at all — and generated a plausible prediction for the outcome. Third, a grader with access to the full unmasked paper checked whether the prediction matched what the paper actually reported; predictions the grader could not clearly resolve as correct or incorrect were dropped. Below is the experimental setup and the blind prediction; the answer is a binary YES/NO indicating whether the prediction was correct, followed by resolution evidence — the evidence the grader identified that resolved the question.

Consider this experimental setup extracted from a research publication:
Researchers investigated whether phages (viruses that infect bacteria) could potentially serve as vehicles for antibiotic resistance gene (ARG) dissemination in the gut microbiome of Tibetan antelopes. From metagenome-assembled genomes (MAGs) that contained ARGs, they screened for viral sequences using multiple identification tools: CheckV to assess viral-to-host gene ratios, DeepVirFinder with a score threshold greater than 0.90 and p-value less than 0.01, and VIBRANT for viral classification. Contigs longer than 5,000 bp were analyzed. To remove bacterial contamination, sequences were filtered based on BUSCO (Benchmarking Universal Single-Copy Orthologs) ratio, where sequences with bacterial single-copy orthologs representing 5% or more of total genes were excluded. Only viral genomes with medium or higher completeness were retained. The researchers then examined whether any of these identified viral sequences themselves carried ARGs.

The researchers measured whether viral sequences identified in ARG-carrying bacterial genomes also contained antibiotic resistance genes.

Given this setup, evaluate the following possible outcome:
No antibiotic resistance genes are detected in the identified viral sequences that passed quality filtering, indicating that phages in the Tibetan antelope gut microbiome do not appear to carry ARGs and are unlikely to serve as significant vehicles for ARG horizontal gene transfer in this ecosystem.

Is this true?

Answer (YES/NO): NO